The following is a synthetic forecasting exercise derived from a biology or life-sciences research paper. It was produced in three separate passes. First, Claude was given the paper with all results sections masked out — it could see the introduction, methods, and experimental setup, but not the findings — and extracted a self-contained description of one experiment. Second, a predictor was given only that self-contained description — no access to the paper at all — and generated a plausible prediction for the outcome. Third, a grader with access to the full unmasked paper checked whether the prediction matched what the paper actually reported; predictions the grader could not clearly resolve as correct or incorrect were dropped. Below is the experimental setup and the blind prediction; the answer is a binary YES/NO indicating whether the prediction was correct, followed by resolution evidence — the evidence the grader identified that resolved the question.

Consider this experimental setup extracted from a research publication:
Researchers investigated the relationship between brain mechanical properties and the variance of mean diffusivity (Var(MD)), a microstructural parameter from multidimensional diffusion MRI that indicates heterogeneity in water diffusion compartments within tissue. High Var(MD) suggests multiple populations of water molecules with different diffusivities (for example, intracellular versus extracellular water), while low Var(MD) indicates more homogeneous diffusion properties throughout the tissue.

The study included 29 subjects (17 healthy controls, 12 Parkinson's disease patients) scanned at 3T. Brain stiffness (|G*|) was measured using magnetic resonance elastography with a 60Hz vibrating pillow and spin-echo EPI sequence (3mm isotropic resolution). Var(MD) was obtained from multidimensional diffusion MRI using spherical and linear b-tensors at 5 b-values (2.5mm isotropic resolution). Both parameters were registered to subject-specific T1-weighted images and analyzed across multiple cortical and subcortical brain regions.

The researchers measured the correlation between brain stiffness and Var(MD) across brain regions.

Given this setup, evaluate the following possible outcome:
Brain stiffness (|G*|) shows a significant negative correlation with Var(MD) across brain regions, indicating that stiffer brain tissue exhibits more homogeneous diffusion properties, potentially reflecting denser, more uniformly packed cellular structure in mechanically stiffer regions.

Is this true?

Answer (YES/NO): NO